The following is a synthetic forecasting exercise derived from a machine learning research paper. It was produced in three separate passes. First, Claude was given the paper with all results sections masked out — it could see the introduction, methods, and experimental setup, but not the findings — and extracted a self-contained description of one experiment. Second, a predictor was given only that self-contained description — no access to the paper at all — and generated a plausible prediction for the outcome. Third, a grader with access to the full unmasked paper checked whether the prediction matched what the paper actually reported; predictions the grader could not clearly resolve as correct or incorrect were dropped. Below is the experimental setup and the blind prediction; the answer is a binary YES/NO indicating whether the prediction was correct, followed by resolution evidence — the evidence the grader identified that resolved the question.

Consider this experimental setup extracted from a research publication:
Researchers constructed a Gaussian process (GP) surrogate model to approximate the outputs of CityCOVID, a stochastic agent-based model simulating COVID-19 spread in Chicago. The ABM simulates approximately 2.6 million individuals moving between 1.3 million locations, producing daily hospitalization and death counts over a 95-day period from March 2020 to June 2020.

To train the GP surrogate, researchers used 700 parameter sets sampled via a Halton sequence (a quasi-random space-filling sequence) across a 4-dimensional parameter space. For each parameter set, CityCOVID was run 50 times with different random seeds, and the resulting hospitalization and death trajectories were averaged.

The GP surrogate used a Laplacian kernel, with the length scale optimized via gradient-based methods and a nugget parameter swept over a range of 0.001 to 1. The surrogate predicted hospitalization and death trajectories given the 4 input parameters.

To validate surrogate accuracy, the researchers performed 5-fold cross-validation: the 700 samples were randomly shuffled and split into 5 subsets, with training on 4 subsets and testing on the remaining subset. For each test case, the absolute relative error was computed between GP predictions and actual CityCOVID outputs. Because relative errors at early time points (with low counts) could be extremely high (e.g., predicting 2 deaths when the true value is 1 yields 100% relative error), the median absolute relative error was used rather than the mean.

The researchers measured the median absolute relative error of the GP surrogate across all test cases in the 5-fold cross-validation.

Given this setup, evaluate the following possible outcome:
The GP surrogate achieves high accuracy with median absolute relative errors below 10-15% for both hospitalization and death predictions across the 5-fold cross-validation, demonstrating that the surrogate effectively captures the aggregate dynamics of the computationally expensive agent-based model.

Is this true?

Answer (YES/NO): YES